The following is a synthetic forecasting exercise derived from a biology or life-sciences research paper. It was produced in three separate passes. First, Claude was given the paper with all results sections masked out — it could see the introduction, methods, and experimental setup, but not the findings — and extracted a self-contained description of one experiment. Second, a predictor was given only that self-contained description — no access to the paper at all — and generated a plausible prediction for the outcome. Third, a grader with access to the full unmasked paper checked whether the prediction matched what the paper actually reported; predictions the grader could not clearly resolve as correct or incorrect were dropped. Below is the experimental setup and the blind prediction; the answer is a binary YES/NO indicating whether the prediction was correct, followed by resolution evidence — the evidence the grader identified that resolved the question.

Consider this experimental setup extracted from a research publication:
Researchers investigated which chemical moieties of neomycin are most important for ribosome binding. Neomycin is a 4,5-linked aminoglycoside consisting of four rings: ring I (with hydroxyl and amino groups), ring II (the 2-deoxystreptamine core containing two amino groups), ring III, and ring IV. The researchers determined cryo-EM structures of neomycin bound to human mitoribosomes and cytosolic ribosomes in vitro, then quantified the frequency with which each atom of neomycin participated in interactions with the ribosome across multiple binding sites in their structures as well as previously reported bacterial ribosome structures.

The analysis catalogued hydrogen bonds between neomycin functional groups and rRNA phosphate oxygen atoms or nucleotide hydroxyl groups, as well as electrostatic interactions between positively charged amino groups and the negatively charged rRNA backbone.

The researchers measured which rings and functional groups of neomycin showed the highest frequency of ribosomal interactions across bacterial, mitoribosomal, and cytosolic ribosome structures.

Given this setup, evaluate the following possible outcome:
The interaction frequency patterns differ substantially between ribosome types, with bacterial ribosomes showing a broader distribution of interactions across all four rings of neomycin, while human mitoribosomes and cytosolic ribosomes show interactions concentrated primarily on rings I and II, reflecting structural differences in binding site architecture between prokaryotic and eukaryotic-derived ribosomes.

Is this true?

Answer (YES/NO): NO